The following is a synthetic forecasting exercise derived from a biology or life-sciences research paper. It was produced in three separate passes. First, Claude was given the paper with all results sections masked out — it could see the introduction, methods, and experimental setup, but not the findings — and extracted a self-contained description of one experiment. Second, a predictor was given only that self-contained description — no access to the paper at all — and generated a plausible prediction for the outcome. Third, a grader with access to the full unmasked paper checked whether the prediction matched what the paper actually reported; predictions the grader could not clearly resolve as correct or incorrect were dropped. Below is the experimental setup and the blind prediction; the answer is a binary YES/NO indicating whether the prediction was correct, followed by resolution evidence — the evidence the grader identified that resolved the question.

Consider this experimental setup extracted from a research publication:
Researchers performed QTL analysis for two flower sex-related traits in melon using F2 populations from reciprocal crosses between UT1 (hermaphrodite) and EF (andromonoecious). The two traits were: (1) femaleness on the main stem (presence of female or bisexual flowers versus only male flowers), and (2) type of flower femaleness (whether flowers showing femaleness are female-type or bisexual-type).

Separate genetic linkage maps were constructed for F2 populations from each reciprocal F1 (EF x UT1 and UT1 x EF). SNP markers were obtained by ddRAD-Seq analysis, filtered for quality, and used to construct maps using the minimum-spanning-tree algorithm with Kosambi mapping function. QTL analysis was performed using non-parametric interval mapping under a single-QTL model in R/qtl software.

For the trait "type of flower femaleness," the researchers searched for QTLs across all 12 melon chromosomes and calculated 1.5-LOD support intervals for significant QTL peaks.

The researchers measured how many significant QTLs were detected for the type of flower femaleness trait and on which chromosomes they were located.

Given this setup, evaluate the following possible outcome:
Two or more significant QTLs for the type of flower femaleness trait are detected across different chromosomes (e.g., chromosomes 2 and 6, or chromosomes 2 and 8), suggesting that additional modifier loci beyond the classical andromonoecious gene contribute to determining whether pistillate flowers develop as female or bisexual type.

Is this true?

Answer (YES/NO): YES